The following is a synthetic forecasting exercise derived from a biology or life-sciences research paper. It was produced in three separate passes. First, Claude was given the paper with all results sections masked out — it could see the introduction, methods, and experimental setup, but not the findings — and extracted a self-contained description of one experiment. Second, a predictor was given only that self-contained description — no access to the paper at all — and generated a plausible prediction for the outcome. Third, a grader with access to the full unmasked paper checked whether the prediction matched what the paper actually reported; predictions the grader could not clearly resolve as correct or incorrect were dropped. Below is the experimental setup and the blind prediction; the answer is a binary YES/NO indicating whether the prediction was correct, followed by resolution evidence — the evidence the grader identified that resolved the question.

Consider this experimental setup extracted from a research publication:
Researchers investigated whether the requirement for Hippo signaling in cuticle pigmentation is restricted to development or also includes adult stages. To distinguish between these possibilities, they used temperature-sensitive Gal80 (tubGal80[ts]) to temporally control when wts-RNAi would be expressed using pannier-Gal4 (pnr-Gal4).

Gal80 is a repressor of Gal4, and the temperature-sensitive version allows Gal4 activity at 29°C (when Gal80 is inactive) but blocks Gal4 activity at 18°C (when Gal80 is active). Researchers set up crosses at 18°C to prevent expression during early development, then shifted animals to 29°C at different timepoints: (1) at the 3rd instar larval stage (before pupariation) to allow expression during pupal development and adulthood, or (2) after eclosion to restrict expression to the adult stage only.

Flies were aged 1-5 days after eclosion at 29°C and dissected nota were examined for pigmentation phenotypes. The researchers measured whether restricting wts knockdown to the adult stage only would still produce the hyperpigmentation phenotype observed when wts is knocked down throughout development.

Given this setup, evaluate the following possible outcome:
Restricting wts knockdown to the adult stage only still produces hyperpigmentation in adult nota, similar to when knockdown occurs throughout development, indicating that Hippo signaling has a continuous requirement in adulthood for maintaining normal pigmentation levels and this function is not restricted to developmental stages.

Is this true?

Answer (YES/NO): NO